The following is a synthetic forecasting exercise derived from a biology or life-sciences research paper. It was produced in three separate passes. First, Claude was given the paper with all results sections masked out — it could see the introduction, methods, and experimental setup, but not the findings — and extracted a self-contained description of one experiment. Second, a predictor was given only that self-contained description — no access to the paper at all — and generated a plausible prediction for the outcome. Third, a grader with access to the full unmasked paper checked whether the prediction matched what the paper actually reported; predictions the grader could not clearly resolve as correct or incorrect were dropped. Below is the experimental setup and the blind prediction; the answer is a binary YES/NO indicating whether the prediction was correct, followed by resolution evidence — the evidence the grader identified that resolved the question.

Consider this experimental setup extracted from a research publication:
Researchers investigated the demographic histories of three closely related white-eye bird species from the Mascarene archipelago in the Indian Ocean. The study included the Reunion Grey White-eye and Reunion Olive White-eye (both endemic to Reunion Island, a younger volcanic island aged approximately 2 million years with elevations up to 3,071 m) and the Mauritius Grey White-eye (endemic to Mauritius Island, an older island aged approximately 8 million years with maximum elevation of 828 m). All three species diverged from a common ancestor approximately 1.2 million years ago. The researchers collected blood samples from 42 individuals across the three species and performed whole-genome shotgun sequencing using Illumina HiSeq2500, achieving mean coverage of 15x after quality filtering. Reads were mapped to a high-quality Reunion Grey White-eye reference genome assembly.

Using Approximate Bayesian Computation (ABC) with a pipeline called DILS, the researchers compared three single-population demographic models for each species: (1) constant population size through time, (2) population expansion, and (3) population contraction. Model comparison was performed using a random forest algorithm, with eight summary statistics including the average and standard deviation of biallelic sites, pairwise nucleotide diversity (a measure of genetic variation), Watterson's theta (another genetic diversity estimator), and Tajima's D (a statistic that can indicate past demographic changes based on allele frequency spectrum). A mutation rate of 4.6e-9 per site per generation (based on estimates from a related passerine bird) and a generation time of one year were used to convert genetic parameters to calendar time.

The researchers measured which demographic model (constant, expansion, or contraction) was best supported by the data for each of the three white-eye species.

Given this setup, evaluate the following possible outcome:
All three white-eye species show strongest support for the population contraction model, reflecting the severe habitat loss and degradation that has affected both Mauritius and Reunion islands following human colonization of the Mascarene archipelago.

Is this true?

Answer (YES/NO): NO